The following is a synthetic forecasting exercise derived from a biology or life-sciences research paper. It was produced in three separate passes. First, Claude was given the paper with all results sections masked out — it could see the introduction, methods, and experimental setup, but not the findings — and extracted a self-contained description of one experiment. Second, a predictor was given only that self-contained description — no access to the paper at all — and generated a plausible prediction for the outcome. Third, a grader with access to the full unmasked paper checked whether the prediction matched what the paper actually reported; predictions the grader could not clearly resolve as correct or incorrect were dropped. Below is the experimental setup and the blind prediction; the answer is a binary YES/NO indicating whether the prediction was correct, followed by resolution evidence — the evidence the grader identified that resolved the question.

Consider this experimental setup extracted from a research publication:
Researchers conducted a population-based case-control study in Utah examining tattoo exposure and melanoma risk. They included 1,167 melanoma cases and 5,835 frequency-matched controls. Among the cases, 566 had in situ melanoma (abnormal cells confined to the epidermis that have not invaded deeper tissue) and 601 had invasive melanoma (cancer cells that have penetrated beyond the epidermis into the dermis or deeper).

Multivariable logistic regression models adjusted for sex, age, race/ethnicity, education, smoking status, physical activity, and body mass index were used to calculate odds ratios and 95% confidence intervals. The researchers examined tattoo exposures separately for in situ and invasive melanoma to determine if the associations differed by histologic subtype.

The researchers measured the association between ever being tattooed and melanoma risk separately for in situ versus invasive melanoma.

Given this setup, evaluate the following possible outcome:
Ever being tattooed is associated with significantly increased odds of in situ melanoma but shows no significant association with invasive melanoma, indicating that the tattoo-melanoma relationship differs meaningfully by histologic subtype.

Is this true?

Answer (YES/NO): NO